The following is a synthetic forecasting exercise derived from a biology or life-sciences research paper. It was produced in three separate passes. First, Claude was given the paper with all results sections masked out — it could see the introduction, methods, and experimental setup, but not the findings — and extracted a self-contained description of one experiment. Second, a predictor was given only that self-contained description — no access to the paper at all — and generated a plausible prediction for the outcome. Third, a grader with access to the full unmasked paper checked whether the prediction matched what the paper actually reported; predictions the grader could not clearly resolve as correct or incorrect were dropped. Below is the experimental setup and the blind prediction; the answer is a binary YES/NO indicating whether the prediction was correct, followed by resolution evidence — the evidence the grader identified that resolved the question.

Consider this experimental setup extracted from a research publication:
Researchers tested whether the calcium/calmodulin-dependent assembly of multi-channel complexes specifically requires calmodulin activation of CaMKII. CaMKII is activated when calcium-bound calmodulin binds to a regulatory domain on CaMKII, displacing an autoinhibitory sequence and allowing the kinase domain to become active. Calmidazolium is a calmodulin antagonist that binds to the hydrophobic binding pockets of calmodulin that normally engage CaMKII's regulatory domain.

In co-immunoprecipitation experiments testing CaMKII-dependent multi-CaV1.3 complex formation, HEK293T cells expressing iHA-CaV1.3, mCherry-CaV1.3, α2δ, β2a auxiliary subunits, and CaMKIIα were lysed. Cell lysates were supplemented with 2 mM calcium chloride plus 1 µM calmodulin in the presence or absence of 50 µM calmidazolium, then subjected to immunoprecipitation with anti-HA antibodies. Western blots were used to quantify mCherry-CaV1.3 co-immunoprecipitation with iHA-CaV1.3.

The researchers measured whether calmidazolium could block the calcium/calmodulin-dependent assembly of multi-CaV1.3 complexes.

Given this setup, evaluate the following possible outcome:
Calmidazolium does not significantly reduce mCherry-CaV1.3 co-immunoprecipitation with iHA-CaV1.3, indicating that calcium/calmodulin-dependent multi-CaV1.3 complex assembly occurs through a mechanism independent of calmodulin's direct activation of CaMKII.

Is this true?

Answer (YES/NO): NO